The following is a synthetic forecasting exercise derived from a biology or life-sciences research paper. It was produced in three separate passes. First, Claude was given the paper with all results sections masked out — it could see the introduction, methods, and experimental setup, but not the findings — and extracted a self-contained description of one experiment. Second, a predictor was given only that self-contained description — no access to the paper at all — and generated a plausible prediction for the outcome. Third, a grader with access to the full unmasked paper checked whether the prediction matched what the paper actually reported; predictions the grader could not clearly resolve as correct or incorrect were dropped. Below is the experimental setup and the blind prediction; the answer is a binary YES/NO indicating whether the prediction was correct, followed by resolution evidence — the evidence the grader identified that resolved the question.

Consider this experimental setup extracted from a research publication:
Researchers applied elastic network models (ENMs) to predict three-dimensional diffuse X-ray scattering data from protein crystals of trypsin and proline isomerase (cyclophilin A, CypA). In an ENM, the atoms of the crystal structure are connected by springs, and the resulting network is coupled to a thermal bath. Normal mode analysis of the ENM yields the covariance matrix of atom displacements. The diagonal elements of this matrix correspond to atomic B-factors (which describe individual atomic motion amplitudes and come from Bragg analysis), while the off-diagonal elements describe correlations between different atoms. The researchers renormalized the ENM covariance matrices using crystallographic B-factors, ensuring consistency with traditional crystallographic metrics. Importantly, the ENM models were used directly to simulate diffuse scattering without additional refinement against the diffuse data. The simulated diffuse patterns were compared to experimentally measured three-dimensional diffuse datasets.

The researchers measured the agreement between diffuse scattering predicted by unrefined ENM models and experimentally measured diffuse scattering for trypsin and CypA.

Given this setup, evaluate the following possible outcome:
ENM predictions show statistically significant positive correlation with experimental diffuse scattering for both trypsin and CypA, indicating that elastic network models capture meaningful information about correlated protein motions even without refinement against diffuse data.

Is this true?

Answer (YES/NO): YES